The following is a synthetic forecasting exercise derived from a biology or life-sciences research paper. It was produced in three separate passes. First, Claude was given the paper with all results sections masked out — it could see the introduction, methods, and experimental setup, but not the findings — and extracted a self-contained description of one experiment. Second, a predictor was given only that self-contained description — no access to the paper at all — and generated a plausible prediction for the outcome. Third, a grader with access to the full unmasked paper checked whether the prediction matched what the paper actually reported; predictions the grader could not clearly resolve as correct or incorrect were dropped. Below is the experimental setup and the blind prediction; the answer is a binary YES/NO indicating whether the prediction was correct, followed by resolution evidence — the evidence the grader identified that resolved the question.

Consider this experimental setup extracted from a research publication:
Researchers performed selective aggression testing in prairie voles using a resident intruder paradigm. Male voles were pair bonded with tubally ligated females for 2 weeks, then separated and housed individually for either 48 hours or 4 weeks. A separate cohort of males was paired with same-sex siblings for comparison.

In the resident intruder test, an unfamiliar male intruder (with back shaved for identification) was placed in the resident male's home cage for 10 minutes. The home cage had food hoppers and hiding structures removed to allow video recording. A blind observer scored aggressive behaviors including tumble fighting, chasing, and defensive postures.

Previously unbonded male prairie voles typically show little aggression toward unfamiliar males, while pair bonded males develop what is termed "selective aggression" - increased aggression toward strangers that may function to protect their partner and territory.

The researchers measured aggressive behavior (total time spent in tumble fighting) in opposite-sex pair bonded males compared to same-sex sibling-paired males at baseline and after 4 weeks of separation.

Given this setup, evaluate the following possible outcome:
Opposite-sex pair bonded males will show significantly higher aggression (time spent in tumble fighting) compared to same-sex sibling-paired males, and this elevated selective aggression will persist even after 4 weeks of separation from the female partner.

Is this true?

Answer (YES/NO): NO